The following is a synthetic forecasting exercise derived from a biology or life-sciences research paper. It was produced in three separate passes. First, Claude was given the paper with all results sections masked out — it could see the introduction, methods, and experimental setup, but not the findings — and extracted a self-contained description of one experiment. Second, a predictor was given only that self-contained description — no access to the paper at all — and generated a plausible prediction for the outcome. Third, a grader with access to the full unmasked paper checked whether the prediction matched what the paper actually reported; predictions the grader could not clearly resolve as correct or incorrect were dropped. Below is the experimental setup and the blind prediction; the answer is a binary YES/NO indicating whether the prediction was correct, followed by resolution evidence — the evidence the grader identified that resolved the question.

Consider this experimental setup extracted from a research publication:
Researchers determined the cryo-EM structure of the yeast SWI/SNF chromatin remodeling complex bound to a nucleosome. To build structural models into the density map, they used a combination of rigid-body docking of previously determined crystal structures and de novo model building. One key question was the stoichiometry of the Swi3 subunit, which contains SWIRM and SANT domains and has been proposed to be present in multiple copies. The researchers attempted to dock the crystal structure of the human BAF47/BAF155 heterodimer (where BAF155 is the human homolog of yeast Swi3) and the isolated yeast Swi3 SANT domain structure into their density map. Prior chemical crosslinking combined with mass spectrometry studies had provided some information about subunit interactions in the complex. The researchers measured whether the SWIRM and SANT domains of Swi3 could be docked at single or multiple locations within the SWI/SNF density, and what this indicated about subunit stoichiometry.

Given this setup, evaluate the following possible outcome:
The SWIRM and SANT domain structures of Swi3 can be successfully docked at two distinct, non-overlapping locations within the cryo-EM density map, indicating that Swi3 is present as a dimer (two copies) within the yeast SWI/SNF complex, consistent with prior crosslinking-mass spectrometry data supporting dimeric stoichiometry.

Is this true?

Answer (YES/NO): YES